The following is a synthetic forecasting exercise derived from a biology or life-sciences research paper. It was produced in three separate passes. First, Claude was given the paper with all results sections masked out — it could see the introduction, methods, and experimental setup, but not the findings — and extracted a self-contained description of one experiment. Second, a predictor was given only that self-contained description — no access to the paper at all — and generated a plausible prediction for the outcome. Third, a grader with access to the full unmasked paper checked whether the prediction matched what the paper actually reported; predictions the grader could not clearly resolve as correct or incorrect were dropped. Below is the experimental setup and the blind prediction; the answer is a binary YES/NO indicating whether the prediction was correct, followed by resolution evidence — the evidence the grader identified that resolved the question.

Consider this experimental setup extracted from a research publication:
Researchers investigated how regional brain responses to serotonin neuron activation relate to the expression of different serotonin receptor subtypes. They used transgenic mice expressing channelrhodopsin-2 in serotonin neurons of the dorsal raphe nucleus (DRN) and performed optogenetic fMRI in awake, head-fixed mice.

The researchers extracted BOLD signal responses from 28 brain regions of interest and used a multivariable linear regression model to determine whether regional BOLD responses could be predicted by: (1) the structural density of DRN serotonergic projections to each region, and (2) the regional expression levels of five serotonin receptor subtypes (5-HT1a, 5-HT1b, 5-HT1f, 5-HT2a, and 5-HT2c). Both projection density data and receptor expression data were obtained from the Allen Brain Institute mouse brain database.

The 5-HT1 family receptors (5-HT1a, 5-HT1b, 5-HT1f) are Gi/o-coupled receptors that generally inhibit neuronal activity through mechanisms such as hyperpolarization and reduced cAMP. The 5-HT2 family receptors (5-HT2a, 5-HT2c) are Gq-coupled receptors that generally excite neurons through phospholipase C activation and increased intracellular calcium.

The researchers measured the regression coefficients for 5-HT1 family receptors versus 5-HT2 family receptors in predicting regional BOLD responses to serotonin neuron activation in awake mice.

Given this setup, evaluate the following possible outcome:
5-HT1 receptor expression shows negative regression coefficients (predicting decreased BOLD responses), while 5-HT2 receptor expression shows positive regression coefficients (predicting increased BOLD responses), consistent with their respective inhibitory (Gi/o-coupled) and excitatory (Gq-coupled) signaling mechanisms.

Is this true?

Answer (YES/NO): YES